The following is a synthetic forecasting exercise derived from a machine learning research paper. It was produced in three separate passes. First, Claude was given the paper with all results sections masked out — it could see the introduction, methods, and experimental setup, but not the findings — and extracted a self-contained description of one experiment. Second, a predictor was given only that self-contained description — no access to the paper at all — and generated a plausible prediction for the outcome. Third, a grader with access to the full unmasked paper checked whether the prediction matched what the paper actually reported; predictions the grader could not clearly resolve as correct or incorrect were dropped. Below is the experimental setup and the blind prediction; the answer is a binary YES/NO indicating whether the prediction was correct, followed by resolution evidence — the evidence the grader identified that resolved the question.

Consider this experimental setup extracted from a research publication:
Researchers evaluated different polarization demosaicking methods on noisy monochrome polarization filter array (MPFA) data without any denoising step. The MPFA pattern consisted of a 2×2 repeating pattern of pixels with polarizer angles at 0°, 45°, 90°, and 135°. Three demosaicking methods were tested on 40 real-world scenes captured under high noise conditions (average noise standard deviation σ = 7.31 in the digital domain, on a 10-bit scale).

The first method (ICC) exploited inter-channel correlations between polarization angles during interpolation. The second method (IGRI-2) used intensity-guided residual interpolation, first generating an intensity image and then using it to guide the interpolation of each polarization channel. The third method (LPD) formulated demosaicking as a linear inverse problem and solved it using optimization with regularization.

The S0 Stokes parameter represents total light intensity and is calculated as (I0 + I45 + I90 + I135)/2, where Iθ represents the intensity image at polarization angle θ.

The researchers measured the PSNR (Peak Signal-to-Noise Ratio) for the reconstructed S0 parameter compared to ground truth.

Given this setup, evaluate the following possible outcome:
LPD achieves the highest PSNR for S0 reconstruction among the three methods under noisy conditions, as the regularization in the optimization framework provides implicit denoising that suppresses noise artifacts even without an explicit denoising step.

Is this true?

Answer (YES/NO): YES